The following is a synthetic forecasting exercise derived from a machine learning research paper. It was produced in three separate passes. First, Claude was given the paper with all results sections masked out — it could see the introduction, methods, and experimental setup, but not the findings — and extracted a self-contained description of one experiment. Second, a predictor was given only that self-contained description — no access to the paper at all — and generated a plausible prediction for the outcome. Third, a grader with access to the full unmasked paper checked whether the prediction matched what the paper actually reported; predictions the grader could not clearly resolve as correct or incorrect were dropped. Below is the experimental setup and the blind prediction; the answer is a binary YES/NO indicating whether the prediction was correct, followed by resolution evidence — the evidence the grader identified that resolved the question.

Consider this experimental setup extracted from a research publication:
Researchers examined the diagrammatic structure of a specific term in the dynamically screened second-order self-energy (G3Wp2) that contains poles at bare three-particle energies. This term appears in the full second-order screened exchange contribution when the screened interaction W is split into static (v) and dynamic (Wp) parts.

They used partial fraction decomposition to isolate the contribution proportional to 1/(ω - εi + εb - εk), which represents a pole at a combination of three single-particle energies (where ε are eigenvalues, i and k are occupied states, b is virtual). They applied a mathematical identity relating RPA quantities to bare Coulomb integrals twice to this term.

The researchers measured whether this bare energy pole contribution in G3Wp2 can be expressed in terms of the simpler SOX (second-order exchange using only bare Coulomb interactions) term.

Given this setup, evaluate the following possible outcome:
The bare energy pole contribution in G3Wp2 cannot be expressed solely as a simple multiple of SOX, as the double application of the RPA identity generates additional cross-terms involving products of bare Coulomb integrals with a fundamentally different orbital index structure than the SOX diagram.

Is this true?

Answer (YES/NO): NO